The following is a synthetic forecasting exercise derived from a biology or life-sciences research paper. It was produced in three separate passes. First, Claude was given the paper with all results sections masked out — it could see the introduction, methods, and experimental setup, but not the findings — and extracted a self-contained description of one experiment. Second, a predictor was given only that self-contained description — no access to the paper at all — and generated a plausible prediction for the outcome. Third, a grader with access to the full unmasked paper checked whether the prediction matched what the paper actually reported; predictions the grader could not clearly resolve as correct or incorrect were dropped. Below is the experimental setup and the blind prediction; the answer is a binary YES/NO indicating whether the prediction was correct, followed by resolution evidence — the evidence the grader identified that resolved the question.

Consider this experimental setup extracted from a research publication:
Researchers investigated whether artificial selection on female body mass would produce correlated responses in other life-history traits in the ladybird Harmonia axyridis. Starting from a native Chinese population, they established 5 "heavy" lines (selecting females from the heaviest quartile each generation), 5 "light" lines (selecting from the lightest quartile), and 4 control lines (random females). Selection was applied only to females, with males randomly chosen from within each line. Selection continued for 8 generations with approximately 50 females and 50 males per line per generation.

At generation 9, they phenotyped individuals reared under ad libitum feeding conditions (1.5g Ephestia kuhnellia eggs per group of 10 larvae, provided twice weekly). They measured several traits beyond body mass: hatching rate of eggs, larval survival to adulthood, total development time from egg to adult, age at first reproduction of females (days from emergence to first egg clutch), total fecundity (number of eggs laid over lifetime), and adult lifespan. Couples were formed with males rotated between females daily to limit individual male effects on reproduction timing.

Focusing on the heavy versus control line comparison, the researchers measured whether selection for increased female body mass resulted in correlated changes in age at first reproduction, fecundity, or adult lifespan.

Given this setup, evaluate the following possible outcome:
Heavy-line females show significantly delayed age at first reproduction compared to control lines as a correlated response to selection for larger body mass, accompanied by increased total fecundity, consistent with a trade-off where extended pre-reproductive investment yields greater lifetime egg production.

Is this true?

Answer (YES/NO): NO